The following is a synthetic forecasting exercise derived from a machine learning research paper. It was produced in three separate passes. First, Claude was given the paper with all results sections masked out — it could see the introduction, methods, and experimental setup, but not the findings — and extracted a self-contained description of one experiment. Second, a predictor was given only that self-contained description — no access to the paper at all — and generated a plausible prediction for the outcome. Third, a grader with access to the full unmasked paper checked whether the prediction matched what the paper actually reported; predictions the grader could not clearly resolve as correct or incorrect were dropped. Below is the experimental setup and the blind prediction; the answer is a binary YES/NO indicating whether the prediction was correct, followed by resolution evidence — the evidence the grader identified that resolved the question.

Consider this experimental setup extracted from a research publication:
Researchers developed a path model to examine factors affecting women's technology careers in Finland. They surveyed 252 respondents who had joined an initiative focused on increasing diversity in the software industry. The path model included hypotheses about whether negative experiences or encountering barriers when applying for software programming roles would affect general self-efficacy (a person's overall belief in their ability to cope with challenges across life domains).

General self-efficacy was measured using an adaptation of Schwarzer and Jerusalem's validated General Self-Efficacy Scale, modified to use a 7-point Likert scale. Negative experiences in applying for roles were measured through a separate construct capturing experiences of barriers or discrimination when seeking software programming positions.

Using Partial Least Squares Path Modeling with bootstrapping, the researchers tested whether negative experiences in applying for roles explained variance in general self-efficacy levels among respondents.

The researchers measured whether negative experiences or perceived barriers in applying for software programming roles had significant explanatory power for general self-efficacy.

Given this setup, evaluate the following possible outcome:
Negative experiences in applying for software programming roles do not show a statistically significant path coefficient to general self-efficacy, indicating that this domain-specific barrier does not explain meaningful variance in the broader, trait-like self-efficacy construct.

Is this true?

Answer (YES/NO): YES